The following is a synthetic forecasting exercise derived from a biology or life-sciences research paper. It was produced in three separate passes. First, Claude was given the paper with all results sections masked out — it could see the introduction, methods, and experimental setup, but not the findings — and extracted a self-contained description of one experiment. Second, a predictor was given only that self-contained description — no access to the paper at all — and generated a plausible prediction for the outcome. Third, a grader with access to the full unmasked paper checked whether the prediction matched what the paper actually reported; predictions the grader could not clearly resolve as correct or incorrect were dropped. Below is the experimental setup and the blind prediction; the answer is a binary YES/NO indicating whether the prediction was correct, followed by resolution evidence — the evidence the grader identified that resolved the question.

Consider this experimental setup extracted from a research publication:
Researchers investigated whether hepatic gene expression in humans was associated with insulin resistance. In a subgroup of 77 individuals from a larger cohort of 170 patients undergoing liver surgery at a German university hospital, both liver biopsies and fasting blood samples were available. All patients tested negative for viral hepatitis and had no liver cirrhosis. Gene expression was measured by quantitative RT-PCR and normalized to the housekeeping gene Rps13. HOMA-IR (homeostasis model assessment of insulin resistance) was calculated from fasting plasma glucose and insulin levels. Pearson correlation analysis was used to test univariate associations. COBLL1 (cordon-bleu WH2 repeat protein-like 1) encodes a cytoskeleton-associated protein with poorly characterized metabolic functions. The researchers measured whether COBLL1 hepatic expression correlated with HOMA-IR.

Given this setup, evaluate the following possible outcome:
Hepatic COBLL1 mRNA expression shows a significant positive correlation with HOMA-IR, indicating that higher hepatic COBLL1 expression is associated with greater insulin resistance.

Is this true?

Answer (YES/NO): NO